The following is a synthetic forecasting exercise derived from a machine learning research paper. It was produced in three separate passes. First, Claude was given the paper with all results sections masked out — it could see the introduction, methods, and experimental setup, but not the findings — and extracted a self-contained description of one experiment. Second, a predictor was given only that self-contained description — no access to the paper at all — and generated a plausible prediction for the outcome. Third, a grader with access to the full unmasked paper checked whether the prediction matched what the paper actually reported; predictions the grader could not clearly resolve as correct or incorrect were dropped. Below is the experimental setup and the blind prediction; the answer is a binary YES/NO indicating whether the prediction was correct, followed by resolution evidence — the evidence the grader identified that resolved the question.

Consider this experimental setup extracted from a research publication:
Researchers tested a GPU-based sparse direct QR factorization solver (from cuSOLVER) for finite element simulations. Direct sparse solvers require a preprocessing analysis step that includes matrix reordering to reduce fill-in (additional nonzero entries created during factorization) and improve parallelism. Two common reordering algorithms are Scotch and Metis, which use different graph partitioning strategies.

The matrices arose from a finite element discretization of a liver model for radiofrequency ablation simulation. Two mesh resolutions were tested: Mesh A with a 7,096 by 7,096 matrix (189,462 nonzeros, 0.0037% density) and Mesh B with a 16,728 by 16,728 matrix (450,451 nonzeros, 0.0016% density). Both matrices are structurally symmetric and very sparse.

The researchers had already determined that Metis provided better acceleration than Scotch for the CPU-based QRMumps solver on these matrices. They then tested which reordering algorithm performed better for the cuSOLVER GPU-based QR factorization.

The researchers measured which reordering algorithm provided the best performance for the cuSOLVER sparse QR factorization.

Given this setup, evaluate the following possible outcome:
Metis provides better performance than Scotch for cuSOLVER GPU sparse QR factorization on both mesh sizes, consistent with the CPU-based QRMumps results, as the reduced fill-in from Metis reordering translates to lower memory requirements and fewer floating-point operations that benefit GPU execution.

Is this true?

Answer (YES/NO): YES